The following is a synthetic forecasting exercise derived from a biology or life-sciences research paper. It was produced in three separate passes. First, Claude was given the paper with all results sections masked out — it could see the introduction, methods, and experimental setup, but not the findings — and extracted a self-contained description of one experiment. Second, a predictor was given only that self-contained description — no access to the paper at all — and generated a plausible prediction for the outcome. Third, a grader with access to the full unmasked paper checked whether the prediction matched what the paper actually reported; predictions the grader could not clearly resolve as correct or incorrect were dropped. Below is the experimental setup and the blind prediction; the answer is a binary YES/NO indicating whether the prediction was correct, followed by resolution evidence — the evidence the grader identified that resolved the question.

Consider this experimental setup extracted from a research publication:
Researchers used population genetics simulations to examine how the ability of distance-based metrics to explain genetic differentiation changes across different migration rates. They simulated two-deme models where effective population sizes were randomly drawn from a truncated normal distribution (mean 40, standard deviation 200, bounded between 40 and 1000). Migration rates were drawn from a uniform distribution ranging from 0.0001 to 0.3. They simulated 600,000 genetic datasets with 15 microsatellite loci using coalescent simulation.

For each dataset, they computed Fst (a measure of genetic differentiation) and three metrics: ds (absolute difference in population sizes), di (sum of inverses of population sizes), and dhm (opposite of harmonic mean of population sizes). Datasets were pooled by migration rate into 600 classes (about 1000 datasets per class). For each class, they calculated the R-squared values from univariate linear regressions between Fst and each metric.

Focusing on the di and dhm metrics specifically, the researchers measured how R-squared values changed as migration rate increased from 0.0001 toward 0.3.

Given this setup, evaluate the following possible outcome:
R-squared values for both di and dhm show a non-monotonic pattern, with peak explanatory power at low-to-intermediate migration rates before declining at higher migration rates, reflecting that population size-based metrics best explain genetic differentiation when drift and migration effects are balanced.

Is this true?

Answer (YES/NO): NO